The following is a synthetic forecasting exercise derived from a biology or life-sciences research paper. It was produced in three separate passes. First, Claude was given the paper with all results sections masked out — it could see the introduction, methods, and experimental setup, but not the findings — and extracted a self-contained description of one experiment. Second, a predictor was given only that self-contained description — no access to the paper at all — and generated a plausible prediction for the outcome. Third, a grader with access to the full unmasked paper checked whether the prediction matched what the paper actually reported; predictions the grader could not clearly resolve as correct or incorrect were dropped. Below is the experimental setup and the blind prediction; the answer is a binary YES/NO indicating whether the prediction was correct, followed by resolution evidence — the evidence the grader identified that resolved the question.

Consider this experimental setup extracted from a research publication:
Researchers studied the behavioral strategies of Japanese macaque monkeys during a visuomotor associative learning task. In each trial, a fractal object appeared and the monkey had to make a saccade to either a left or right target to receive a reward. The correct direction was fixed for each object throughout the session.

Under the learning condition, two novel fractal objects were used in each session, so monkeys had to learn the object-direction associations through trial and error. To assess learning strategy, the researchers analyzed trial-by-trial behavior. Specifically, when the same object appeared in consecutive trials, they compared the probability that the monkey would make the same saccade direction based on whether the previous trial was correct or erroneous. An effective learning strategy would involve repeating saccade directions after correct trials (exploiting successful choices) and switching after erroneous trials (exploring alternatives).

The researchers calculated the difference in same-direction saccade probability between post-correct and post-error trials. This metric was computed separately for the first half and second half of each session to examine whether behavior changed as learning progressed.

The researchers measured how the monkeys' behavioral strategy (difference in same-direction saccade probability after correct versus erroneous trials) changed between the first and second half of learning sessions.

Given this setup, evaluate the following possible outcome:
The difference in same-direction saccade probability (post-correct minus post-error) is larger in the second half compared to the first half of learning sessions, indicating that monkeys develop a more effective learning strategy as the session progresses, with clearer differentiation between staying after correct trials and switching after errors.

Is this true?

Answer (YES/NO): YES